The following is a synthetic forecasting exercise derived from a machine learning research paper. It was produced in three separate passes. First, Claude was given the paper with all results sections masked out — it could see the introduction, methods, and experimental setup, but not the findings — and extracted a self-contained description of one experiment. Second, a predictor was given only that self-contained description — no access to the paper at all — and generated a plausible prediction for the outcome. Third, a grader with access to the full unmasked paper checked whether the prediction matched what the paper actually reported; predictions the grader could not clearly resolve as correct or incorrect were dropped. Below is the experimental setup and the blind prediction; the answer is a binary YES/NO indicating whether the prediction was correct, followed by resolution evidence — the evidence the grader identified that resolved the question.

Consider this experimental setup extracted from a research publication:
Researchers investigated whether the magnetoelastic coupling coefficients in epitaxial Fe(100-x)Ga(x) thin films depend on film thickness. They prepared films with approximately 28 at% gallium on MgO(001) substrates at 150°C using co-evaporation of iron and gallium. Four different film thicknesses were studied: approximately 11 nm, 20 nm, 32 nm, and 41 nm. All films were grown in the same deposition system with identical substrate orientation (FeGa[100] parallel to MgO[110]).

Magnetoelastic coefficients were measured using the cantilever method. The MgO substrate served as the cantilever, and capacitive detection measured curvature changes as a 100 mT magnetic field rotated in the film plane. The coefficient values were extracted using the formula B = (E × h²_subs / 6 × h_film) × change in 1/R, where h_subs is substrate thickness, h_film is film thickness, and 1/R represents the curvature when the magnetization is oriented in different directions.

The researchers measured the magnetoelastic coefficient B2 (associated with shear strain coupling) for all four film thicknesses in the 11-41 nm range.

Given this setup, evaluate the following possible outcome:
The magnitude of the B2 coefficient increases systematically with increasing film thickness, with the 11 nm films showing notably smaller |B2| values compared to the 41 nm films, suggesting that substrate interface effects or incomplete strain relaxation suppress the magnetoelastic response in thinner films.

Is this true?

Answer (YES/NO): NO